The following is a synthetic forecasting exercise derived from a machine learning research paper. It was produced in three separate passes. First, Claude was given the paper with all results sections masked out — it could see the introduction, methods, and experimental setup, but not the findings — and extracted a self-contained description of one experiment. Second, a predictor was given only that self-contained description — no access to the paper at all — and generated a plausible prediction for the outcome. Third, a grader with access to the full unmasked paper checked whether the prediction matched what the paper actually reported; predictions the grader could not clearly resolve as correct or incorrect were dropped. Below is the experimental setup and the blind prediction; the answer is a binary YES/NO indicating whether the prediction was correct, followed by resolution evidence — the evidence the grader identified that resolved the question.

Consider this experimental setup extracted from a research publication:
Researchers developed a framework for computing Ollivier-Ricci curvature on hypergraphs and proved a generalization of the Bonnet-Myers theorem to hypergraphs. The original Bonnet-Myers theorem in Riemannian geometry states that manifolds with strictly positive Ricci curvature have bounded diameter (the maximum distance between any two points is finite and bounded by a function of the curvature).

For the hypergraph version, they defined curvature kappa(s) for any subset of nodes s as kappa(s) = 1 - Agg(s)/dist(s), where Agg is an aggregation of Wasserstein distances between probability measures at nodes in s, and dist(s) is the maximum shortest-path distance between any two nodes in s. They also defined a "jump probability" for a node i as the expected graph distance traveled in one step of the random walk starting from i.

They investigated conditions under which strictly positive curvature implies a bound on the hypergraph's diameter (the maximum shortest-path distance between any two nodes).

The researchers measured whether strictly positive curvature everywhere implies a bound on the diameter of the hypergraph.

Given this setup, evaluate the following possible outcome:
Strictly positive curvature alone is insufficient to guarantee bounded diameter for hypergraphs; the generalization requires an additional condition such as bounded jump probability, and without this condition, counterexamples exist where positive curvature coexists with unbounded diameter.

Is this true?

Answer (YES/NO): NO